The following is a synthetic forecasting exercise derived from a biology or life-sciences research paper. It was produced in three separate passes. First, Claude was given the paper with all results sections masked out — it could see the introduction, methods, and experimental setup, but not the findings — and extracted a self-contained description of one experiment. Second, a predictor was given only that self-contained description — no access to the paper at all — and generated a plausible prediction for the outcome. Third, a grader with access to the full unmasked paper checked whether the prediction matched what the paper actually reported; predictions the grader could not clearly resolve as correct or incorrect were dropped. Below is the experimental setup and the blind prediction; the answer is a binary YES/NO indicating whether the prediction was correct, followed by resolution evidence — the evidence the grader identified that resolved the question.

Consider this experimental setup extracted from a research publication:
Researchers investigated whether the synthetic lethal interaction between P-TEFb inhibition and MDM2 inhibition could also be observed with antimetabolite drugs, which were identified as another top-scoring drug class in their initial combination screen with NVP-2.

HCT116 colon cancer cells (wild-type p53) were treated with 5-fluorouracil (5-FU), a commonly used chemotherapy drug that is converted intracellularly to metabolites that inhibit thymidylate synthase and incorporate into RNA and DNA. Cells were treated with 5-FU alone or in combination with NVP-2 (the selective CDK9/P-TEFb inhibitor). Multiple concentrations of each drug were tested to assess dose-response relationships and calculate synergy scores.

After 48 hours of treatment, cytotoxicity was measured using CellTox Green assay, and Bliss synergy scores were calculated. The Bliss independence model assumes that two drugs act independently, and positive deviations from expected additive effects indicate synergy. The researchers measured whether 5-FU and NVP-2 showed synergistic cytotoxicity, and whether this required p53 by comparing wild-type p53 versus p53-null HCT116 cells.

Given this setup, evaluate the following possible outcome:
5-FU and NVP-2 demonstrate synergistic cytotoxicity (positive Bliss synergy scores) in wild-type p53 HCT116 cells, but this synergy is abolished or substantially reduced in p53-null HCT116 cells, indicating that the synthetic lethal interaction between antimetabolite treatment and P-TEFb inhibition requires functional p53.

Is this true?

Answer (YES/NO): YES